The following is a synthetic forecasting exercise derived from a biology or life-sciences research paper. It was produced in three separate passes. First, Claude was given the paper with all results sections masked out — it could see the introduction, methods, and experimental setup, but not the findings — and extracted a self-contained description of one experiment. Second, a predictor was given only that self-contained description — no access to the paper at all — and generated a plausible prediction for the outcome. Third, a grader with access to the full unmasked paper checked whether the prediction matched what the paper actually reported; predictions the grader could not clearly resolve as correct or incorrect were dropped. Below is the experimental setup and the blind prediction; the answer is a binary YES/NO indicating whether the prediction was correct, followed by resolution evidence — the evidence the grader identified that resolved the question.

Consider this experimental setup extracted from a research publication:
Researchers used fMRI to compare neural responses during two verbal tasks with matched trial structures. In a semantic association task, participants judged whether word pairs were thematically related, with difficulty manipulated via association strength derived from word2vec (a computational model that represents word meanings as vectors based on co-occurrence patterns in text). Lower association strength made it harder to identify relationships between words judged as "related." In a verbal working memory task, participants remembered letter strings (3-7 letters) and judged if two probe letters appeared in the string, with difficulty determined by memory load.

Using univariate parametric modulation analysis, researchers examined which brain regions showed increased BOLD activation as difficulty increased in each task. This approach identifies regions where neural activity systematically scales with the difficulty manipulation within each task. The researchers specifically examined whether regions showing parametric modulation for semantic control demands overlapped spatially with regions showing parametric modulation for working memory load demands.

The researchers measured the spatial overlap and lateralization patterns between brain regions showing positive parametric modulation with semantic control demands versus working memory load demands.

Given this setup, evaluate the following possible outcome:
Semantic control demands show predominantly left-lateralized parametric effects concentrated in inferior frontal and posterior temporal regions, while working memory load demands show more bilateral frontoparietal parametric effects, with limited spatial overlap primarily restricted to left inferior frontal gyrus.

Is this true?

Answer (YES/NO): NO